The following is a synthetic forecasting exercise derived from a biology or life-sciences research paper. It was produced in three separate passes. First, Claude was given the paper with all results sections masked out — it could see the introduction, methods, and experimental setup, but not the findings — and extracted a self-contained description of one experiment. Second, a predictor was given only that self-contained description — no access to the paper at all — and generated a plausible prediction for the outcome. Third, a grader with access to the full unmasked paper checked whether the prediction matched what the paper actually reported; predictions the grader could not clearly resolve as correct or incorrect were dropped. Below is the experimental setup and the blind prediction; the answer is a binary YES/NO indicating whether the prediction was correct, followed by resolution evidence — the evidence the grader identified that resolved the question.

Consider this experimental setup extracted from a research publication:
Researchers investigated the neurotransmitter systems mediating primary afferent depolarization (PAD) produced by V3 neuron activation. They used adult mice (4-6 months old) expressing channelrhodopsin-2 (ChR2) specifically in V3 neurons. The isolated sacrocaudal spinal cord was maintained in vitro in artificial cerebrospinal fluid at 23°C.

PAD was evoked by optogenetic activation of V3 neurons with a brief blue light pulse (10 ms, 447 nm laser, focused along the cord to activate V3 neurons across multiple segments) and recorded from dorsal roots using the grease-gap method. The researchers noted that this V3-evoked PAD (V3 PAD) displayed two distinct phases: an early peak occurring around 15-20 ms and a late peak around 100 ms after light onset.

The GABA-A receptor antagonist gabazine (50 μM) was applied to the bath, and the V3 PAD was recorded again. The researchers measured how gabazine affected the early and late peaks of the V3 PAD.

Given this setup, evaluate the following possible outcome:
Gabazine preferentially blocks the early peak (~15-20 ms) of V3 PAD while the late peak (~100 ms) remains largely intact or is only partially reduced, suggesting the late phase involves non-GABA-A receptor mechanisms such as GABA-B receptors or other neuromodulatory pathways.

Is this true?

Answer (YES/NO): NO